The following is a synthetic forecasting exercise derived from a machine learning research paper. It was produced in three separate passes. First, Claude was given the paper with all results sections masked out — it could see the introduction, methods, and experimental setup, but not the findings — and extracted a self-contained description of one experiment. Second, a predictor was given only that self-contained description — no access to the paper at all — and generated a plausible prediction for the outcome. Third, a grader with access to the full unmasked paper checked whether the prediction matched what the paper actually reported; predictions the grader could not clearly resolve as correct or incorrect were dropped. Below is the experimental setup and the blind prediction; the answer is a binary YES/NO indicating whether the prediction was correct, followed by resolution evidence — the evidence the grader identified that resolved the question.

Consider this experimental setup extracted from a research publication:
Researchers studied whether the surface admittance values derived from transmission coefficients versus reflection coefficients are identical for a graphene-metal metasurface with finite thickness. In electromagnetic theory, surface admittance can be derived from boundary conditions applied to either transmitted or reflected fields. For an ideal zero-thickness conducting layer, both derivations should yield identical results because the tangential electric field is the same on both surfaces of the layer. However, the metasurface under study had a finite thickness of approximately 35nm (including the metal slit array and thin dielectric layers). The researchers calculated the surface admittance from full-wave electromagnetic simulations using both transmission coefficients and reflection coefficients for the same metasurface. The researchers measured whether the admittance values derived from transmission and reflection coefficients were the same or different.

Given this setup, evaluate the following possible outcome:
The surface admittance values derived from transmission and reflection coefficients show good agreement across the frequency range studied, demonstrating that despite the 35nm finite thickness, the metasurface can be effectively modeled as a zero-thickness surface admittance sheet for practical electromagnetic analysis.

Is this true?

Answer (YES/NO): NO